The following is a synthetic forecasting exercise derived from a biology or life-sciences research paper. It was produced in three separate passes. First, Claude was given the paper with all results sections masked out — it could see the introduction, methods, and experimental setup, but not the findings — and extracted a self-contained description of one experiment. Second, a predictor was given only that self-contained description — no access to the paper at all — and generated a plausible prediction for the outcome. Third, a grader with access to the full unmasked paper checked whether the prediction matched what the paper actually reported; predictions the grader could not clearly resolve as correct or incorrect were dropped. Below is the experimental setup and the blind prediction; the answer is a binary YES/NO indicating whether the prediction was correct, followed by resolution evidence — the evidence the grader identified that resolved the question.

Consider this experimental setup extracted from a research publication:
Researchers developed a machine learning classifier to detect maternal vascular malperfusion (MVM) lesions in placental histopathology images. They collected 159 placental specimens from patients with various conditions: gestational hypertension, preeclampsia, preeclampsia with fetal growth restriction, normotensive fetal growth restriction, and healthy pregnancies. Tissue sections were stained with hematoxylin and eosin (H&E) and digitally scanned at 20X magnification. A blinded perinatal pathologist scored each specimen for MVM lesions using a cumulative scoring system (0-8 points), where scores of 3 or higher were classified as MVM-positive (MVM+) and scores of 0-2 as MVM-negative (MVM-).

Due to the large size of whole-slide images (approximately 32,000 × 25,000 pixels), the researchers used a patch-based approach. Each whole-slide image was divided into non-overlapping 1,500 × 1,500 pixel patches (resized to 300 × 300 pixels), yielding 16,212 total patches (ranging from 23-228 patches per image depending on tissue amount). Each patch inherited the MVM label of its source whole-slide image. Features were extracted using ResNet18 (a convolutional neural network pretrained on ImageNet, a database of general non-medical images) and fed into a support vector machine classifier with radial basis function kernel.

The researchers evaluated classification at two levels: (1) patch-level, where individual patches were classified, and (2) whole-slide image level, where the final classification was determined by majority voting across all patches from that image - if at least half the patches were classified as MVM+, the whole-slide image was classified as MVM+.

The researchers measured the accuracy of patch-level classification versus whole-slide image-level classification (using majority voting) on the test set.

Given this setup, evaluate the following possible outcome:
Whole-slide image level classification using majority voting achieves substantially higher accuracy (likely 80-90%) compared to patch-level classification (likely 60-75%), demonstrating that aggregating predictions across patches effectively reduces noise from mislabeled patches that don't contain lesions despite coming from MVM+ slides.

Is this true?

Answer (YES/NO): NO